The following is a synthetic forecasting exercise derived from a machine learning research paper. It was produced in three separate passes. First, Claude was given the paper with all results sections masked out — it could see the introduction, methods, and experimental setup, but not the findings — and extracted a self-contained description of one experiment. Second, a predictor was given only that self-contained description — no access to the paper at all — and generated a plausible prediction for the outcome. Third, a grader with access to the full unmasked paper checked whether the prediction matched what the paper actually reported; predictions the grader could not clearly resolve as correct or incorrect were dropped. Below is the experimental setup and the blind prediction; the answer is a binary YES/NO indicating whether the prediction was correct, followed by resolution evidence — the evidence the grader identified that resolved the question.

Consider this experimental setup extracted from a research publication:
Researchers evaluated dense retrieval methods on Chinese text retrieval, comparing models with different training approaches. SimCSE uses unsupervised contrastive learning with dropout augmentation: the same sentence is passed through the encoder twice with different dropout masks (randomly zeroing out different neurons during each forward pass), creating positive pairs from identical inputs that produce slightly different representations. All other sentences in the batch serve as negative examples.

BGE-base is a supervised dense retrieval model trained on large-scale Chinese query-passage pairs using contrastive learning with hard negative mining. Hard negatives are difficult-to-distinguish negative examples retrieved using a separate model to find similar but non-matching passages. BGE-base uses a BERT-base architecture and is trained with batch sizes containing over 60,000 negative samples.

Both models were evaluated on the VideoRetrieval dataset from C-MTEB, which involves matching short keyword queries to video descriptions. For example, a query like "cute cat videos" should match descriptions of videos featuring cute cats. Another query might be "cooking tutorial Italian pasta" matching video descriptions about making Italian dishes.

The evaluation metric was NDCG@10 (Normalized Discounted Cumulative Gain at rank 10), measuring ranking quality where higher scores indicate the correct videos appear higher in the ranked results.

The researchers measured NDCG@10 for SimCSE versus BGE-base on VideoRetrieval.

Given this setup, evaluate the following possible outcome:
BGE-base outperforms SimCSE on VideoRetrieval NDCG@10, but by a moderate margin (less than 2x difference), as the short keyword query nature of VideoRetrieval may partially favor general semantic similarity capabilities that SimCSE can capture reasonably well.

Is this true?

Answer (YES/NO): NO